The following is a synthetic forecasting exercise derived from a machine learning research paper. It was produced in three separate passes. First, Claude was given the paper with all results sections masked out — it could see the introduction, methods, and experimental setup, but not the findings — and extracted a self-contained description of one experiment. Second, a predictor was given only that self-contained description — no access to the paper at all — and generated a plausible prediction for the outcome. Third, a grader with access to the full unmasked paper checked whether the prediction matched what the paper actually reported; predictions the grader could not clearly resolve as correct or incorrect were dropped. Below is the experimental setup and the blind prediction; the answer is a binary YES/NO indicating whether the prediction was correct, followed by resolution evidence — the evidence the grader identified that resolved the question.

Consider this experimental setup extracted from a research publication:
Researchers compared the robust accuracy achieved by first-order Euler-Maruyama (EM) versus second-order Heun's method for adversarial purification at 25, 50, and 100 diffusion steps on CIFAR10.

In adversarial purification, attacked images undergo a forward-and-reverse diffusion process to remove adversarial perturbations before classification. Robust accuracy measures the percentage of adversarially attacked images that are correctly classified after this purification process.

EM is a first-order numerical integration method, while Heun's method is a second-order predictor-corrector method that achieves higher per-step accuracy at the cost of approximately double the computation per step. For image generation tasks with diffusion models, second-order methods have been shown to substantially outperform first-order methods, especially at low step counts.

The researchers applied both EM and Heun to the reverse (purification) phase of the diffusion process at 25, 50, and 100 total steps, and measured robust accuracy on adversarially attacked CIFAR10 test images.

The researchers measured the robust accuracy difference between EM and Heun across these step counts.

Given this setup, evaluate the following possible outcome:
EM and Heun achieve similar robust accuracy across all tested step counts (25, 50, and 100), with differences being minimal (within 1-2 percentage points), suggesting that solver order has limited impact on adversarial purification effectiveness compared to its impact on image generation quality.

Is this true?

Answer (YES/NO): YES